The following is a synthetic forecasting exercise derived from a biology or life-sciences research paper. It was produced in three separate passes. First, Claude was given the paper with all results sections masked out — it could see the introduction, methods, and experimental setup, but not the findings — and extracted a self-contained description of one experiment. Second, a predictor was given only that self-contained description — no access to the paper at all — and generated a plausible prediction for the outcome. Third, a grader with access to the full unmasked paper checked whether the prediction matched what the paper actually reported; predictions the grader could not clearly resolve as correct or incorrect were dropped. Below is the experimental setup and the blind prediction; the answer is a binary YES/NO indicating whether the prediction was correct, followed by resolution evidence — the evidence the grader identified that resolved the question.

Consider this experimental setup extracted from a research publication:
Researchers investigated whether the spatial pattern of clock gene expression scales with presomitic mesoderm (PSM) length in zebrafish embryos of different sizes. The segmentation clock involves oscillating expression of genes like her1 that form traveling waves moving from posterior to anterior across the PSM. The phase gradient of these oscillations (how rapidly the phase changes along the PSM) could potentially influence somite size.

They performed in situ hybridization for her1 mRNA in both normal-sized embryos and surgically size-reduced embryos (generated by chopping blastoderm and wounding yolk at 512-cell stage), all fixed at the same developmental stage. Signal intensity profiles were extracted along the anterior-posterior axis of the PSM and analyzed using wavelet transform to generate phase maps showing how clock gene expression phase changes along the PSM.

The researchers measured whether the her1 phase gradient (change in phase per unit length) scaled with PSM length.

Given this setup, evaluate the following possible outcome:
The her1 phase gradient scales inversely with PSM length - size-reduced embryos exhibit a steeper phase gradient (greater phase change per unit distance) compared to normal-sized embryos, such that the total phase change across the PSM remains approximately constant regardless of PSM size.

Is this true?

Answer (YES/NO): YES